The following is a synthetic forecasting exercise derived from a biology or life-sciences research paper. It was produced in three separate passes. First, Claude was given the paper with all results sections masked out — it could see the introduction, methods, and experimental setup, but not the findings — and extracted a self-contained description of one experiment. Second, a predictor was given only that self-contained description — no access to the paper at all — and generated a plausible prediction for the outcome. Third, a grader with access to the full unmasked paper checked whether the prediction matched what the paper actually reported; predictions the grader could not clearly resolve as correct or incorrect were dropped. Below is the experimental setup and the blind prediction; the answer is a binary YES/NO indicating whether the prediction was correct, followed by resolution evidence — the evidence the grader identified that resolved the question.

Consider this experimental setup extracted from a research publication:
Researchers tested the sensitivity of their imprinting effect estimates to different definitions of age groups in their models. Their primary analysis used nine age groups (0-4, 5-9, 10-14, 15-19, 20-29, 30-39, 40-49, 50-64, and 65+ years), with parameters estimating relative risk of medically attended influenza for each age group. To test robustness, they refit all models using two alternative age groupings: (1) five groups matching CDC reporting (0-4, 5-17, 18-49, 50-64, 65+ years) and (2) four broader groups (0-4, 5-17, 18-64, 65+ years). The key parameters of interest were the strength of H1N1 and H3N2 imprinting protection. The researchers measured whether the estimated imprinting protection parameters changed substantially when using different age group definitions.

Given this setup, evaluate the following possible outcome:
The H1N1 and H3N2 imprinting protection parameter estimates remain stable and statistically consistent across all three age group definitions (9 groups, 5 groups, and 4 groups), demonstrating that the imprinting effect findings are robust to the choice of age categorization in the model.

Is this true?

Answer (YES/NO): YES